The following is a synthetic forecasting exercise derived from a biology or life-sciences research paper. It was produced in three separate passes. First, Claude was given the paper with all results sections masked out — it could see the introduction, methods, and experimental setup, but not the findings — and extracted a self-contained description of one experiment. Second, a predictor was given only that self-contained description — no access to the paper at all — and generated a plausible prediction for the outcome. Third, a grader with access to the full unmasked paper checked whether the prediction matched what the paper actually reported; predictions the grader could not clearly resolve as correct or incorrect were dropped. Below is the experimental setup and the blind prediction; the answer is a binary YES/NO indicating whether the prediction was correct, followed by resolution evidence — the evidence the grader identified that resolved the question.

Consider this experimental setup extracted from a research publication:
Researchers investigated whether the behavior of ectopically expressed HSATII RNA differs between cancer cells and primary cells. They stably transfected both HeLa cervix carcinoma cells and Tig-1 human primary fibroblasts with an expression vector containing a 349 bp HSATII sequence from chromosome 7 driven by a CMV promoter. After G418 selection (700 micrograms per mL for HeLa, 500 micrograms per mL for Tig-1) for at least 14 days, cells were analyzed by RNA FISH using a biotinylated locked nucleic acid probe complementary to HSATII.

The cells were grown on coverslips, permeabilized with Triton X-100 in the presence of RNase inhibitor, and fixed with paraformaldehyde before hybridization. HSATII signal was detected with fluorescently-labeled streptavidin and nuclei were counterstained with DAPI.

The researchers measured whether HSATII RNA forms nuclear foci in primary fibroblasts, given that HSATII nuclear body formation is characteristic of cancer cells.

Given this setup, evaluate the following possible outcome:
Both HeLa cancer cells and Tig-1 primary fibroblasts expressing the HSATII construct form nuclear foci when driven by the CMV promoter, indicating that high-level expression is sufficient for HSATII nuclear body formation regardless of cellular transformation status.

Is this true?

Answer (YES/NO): YES